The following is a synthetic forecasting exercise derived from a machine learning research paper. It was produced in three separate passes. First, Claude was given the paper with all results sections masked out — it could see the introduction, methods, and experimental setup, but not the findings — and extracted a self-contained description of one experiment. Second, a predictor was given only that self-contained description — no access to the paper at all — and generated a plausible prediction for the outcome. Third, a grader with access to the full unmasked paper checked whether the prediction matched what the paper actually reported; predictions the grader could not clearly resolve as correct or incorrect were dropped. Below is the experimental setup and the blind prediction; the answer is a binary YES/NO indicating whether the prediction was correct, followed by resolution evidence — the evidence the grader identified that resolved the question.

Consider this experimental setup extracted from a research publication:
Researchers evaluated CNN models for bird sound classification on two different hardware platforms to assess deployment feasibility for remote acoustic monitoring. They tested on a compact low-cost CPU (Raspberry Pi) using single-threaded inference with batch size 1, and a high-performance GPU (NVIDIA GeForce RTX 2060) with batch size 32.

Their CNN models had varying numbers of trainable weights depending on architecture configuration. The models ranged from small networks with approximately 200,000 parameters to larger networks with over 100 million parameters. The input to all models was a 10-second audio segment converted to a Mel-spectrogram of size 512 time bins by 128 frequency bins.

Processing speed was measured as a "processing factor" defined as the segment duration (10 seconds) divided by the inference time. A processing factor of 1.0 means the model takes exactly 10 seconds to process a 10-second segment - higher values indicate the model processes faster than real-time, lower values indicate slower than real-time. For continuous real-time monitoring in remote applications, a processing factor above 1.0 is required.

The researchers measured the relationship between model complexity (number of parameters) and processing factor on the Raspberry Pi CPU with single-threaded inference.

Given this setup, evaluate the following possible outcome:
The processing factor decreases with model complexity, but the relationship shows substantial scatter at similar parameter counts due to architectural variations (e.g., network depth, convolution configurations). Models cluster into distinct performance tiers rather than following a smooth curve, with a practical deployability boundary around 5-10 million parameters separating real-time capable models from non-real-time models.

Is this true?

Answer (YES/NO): NO